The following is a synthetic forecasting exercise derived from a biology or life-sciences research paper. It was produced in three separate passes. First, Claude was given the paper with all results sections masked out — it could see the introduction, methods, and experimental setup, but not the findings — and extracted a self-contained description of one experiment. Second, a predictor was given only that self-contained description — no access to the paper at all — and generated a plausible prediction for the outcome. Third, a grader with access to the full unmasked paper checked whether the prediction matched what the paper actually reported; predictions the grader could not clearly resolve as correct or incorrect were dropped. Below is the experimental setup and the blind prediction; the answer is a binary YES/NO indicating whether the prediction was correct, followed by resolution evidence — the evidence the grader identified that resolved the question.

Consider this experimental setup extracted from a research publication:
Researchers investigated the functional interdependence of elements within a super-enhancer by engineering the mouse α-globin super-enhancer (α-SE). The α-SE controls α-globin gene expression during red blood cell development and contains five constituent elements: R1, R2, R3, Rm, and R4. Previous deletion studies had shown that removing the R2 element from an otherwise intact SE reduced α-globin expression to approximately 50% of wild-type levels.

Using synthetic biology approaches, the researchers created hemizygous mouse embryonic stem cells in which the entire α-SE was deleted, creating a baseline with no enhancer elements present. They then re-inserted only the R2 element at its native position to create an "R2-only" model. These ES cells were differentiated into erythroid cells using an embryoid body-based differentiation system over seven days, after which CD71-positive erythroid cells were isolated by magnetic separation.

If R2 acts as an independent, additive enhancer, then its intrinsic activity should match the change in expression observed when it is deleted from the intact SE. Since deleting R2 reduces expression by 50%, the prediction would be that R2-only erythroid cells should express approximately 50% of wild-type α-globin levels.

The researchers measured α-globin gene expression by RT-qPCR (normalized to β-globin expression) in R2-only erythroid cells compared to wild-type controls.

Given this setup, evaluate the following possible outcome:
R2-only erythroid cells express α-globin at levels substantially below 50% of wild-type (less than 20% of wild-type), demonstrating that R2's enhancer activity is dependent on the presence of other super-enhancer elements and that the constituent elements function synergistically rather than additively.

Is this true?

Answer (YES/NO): YES